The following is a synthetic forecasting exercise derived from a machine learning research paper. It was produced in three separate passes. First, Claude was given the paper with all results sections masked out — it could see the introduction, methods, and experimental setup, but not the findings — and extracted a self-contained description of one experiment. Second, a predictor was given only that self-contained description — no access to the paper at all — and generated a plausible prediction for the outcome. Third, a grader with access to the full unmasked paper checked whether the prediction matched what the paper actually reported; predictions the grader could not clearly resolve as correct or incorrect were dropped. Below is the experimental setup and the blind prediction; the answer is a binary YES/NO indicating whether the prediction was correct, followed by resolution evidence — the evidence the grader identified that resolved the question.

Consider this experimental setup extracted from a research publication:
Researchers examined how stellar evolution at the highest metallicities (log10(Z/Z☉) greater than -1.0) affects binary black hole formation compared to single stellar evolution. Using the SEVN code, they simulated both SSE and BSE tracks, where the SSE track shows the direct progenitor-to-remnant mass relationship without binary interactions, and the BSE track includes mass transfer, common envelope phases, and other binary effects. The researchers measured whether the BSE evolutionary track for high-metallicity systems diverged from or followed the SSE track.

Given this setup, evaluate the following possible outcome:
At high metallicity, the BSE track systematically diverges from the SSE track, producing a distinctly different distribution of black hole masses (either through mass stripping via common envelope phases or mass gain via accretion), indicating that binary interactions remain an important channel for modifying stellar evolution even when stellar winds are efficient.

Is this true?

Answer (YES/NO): NO